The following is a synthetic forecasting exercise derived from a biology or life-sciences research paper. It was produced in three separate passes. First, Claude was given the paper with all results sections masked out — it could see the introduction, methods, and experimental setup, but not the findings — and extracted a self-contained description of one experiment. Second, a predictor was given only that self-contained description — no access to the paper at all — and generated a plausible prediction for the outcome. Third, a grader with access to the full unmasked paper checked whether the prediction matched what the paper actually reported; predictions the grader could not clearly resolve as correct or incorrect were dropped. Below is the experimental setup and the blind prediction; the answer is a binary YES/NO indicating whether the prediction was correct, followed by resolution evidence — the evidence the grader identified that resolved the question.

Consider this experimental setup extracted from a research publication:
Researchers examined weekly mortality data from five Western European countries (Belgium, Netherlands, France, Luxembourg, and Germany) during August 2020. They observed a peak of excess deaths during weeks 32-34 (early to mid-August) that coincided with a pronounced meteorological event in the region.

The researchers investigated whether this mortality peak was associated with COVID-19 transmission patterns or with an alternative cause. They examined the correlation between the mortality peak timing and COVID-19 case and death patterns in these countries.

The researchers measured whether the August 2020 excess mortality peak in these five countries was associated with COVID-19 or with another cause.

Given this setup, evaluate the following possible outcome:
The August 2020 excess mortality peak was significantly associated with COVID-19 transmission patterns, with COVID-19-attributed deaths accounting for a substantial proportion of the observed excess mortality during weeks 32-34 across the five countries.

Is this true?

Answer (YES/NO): NO